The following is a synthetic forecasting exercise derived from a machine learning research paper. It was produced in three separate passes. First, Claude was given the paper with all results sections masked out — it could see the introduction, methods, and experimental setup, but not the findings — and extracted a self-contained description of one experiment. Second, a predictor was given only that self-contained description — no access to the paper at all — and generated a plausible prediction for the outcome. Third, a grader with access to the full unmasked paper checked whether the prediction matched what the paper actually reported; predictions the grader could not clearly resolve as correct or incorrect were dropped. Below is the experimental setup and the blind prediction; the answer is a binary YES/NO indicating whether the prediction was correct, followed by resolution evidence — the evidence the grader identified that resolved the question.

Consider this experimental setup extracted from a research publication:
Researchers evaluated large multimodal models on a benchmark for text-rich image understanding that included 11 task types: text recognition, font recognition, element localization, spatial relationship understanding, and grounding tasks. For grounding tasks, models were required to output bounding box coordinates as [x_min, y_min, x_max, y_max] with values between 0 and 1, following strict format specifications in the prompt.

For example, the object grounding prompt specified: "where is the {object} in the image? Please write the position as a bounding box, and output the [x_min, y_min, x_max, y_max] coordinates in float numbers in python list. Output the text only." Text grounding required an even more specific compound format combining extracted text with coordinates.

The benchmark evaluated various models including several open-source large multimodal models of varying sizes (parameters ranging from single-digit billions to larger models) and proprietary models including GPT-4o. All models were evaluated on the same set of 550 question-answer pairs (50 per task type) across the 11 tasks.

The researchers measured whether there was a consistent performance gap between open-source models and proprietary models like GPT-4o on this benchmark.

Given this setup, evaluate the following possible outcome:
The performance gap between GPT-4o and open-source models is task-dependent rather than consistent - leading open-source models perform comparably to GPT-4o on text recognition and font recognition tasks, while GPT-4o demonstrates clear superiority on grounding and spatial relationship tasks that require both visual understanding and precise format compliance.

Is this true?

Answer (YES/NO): NO